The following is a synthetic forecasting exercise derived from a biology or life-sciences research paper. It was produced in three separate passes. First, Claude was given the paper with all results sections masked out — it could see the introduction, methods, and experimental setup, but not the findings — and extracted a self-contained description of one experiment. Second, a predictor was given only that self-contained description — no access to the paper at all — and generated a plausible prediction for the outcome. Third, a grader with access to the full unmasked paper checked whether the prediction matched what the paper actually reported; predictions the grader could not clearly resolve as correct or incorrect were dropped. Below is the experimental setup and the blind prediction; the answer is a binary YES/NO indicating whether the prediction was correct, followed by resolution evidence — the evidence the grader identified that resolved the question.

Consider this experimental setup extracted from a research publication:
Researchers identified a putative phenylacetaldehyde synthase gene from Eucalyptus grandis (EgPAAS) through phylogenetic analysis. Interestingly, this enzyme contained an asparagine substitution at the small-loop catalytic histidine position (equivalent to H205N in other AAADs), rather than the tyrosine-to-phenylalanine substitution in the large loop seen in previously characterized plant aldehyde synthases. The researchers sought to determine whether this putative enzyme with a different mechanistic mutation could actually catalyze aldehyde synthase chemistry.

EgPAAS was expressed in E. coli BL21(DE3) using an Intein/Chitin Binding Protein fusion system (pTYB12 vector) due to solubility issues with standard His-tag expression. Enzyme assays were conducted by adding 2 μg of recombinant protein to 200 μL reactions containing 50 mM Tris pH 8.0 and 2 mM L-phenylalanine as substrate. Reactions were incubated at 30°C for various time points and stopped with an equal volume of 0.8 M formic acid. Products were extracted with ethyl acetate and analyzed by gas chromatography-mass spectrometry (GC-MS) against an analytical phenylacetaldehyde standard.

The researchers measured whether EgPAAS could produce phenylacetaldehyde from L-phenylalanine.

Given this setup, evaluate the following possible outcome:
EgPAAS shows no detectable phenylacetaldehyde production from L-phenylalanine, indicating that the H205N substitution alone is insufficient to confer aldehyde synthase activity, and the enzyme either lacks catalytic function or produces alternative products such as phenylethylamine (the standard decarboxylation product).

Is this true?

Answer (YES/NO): NO